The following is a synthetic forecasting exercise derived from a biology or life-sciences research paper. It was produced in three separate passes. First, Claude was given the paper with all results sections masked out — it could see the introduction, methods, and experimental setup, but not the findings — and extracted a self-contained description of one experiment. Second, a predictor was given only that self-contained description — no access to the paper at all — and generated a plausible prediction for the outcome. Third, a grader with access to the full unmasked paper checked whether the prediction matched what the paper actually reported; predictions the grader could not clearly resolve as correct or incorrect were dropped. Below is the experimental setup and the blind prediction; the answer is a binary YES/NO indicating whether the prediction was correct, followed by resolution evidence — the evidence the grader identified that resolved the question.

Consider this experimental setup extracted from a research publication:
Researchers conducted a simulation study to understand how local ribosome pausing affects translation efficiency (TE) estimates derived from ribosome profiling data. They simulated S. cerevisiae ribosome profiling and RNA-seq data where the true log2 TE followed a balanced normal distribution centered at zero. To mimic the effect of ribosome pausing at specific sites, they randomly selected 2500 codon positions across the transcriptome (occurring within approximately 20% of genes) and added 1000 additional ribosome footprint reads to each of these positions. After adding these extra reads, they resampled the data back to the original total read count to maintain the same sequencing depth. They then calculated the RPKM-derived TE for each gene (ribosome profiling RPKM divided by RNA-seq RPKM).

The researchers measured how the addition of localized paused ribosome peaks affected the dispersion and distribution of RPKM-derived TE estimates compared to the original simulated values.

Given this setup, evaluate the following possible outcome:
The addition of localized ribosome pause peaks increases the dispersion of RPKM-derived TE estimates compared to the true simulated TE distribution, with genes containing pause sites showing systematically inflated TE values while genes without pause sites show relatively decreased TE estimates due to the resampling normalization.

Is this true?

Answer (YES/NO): YES